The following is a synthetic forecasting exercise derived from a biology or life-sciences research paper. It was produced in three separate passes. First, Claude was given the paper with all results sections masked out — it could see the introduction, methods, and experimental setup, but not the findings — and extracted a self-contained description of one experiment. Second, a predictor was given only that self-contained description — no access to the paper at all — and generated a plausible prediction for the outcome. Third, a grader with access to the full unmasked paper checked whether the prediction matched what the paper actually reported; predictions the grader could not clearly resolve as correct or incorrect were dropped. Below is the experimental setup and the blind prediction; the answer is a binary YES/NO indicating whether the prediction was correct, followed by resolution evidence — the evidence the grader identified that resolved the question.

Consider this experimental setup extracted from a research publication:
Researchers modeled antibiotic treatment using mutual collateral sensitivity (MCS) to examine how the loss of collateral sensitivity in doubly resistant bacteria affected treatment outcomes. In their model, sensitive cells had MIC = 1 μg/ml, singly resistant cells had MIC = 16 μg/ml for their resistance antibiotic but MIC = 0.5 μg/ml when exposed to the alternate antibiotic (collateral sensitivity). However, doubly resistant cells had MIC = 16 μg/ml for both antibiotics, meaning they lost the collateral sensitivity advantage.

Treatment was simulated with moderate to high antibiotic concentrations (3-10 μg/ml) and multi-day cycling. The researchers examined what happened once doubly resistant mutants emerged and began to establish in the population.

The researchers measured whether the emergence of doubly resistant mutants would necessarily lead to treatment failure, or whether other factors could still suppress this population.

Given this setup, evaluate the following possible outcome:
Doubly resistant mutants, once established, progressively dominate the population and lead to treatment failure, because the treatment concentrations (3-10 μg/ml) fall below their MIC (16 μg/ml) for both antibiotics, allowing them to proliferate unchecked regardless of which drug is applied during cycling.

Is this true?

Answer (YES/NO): NO